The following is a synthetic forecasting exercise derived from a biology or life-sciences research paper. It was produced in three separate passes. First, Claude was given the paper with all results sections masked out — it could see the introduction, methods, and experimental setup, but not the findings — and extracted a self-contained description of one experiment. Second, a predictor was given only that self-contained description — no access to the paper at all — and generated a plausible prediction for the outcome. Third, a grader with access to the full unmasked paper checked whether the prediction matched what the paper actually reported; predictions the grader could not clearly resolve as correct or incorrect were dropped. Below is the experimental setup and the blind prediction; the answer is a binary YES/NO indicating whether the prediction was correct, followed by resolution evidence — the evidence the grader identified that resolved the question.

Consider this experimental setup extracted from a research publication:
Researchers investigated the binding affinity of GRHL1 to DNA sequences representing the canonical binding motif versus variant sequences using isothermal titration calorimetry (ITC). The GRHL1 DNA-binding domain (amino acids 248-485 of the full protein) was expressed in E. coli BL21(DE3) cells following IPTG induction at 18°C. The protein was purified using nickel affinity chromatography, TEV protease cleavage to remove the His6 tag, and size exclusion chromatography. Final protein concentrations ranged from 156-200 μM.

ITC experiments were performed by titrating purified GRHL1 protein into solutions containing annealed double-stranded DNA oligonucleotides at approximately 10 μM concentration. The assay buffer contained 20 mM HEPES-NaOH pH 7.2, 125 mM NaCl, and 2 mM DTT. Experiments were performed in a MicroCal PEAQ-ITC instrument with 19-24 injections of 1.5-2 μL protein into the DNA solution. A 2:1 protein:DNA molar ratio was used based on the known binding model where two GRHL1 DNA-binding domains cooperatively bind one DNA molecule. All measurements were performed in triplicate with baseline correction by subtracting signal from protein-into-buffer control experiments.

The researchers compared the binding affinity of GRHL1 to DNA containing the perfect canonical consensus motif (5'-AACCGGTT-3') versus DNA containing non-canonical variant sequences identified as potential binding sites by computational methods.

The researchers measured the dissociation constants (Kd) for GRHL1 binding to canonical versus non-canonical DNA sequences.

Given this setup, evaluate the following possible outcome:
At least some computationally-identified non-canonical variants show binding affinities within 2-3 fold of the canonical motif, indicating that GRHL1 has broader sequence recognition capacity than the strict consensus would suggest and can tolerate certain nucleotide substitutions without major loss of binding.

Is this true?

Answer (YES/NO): YES